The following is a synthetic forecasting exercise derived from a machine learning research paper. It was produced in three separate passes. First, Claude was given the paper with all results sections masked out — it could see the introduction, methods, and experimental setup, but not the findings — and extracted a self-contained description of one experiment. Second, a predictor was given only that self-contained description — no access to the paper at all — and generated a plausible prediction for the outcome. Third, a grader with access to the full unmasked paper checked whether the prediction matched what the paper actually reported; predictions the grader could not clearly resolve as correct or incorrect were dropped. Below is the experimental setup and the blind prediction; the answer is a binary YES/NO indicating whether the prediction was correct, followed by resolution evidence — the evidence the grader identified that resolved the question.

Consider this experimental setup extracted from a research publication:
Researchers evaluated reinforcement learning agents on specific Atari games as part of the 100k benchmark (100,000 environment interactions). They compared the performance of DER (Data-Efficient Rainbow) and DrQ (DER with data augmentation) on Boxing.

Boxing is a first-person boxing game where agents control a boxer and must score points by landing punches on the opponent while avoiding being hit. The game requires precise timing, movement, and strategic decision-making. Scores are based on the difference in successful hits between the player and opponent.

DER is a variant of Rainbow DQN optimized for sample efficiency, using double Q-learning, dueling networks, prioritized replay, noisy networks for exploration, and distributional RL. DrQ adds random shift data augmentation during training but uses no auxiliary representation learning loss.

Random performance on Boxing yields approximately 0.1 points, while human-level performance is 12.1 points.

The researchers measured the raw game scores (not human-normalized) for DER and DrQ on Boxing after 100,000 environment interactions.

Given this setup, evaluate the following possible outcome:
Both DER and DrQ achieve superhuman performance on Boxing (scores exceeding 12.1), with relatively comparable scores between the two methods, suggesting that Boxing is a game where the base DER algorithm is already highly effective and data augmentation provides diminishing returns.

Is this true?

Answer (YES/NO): NO